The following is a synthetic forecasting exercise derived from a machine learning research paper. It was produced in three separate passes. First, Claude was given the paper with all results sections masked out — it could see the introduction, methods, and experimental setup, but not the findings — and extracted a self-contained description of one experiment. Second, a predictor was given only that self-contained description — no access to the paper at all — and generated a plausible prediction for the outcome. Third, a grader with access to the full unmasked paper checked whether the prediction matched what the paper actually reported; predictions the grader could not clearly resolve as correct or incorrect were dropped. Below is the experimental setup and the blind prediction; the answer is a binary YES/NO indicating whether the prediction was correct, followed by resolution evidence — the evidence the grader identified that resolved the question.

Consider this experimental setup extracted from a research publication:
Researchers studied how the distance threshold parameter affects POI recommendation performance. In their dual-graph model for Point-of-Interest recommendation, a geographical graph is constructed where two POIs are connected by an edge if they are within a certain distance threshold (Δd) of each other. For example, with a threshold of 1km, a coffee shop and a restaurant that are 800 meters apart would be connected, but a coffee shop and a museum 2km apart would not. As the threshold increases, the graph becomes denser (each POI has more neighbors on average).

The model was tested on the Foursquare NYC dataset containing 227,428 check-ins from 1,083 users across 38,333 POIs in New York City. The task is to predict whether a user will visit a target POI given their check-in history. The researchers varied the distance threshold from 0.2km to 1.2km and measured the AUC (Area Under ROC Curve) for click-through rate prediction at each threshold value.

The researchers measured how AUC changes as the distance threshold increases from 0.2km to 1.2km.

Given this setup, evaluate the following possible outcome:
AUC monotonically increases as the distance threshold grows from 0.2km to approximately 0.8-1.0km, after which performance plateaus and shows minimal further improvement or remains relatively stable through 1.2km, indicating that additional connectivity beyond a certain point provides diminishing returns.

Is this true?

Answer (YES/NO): NO